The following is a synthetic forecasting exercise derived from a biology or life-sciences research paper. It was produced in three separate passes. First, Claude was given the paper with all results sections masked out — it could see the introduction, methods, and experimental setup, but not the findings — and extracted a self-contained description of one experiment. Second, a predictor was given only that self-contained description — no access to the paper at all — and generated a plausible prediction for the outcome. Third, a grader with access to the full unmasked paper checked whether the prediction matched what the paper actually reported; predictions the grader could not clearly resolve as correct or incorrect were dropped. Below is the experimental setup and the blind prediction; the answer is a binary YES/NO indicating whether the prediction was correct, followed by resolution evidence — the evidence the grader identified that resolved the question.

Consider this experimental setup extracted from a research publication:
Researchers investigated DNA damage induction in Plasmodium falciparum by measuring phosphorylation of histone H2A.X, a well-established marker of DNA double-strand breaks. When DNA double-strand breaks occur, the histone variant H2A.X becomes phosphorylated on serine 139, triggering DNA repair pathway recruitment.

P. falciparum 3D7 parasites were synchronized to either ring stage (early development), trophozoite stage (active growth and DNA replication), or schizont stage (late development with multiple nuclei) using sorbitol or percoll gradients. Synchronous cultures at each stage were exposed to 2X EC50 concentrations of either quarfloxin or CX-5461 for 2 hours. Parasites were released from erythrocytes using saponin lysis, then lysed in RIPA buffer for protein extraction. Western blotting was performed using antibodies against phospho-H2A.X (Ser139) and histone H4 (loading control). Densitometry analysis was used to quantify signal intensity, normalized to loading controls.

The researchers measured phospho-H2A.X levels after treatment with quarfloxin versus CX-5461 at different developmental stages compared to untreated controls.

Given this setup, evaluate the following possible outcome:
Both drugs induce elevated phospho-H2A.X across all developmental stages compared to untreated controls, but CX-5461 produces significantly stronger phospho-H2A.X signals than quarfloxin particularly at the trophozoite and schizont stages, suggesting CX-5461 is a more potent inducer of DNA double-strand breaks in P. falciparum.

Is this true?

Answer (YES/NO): NO